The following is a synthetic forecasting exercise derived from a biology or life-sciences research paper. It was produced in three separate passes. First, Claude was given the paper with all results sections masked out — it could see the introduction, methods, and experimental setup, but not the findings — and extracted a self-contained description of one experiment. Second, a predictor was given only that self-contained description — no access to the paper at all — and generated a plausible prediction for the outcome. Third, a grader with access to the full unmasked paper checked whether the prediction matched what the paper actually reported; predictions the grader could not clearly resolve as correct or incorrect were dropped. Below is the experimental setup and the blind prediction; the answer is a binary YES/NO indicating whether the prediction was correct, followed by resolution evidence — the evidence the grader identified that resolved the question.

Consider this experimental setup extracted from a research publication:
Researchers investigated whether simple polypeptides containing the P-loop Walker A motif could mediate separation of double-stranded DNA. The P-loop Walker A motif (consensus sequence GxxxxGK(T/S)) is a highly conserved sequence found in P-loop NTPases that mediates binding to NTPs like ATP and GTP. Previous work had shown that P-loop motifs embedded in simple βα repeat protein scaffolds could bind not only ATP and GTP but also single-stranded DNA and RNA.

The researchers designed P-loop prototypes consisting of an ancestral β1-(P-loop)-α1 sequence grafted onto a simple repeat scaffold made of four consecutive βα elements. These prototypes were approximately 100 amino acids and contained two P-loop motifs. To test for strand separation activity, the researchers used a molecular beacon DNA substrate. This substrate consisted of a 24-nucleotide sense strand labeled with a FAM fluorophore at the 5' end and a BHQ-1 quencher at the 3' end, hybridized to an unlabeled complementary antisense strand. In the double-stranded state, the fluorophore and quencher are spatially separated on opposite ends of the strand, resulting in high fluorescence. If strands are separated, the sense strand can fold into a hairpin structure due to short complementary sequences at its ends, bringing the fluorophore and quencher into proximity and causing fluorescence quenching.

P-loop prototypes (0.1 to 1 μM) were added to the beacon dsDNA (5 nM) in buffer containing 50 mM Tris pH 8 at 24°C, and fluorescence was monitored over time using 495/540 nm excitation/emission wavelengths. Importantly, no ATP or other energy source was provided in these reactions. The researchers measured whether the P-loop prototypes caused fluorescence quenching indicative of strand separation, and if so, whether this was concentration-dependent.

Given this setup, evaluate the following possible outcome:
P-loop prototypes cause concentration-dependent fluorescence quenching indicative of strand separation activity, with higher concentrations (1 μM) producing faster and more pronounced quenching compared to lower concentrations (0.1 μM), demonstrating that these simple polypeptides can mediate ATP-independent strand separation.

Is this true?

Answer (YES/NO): YES